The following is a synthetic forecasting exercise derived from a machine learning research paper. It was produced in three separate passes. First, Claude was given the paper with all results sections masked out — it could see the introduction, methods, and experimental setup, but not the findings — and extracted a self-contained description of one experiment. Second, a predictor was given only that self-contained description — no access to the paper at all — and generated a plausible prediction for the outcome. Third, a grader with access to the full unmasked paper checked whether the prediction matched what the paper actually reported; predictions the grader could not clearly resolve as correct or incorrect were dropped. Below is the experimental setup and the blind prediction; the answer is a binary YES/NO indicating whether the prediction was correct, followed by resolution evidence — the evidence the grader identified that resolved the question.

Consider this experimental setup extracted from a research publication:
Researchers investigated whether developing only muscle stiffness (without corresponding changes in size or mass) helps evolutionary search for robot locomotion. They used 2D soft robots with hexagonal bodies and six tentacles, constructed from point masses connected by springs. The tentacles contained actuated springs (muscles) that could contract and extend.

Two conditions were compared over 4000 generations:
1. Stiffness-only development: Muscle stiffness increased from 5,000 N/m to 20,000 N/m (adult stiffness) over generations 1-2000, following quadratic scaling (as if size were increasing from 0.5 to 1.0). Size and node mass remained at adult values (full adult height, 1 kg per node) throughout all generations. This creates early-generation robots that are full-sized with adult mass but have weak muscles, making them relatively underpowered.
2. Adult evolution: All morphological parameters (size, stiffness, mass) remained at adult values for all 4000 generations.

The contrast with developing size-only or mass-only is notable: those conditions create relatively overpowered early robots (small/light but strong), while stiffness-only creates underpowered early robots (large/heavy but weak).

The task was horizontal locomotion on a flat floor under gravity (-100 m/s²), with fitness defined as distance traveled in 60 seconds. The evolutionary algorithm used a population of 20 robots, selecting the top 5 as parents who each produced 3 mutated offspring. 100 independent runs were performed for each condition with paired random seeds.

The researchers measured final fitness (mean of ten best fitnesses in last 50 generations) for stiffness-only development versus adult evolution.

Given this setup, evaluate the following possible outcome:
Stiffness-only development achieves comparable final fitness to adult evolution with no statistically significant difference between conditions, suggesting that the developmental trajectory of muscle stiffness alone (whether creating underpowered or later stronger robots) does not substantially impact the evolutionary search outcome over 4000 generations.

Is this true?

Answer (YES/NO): YES